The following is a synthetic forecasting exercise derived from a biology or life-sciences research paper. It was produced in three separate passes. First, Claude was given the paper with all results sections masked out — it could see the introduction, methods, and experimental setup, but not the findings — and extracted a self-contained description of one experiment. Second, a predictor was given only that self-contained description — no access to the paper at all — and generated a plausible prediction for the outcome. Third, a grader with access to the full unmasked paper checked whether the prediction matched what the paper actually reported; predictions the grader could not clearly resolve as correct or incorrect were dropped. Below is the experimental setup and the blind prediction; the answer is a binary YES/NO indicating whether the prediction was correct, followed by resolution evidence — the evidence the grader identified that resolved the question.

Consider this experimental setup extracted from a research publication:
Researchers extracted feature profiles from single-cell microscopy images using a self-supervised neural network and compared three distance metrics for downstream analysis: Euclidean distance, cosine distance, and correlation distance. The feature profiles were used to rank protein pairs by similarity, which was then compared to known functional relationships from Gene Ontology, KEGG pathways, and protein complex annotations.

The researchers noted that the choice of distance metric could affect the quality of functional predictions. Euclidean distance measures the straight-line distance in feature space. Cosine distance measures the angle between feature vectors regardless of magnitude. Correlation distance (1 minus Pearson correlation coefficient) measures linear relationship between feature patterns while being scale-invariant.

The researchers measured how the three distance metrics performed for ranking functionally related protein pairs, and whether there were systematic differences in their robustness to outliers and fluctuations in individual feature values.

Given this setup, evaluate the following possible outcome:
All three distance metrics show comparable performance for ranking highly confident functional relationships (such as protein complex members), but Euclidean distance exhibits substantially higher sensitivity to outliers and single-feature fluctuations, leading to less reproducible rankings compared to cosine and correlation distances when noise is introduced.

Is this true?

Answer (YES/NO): NO